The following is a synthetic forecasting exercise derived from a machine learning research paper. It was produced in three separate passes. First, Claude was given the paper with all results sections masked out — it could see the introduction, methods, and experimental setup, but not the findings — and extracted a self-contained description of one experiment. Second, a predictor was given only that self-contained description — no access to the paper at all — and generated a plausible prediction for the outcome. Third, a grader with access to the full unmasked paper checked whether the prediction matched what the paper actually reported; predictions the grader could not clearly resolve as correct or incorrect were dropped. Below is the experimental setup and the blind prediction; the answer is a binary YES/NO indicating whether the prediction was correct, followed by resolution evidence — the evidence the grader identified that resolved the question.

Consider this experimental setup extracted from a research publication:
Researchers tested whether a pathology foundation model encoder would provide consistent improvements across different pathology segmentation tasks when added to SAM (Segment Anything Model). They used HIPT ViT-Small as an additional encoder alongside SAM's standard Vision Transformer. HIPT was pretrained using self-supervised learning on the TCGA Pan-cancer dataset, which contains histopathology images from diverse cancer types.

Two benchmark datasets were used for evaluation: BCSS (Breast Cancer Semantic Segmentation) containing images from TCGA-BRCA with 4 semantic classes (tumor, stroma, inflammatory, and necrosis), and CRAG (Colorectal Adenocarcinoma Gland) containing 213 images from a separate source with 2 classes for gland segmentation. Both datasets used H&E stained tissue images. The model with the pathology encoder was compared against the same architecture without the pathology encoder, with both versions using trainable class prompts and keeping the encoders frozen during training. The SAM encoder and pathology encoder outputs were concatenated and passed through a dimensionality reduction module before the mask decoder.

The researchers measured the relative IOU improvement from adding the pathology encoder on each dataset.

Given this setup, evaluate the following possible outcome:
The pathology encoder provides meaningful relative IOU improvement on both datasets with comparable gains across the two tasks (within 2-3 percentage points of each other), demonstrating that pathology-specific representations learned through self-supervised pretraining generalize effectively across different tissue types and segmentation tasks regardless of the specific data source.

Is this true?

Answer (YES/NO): NO